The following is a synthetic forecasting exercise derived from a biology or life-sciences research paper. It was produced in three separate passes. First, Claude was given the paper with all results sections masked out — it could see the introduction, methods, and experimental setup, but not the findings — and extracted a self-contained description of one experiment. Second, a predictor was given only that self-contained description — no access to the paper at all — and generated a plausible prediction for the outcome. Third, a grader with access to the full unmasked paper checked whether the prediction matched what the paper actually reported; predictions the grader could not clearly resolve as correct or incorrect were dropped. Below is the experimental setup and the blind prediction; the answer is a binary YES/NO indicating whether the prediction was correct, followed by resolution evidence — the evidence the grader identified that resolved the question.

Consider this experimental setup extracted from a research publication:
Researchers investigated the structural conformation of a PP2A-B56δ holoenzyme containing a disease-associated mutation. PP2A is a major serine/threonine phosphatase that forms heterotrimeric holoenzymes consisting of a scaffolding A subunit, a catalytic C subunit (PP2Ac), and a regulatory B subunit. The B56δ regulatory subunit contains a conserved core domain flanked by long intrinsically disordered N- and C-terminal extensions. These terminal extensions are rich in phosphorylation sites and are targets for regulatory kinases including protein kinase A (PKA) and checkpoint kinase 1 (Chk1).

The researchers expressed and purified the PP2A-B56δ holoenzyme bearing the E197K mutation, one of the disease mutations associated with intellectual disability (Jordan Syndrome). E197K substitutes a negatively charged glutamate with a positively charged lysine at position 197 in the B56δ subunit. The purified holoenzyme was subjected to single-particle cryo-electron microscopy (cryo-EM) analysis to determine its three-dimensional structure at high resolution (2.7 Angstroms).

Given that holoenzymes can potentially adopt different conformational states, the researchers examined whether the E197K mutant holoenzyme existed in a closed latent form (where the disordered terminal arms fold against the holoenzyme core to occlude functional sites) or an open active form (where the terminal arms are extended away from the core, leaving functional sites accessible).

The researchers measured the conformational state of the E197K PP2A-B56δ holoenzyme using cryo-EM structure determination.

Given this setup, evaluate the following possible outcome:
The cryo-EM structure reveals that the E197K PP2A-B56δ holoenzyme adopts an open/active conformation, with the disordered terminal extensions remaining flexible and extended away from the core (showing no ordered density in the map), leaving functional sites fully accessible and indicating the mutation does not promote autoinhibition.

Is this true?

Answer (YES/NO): NO